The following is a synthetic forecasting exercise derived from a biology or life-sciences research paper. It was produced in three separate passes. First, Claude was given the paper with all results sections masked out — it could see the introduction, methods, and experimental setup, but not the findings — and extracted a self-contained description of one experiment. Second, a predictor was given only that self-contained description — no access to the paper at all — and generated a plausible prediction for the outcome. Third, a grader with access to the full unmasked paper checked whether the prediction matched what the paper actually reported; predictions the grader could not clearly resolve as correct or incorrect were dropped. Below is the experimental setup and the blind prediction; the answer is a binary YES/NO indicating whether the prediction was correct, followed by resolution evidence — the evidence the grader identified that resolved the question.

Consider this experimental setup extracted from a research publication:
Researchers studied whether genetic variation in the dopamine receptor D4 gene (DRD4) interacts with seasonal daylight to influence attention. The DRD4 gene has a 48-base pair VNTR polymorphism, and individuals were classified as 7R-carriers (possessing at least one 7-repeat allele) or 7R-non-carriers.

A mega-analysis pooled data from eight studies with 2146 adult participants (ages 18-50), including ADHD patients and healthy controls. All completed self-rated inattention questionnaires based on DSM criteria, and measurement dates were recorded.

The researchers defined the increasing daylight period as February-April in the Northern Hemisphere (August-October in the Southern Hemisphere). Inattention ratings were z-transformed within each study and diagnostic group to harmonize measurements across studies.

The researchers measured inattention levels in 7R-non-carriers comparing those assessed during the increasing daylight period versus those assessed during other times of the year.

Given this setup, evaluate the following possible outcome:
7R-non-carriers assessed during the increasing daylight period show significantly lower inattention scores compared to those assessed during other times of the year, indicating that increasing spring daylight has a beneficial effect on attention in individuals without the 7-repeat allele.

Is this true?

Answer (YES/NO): NO